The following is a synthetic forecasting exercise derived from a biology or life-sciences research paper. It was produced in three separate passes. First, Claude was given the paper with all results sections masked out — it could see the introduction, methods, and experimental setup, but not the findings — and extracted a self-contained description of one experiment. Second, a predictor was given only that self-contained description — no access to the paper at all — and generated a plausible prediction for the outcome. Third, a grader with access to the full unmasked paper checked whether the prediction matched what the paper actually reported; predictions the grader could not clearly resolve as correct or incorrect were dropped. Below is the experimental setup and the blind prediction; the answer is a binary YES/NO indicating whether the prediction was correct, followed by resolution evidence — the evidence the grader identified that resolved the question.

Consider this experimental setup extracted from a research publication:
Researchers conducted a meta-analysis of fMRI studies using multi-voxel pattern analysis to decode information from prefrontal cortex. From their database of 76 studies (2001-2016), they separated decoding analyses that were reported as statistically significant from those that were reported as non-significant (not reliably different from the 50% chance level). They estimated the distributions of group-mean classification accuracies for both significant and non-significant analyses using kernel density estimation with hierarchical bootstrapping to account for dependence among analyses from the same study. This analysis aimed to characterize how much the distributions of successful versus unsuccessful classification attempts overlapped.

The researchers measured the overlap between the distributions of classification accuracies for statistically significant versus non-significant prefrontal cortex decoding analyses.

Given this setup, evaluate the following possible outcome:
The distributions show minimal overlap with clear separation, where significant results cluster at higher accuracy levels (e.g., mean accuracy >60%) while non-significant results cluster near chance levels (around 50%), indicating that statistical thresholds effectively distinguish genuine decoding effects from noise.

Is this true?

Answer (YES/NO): NO